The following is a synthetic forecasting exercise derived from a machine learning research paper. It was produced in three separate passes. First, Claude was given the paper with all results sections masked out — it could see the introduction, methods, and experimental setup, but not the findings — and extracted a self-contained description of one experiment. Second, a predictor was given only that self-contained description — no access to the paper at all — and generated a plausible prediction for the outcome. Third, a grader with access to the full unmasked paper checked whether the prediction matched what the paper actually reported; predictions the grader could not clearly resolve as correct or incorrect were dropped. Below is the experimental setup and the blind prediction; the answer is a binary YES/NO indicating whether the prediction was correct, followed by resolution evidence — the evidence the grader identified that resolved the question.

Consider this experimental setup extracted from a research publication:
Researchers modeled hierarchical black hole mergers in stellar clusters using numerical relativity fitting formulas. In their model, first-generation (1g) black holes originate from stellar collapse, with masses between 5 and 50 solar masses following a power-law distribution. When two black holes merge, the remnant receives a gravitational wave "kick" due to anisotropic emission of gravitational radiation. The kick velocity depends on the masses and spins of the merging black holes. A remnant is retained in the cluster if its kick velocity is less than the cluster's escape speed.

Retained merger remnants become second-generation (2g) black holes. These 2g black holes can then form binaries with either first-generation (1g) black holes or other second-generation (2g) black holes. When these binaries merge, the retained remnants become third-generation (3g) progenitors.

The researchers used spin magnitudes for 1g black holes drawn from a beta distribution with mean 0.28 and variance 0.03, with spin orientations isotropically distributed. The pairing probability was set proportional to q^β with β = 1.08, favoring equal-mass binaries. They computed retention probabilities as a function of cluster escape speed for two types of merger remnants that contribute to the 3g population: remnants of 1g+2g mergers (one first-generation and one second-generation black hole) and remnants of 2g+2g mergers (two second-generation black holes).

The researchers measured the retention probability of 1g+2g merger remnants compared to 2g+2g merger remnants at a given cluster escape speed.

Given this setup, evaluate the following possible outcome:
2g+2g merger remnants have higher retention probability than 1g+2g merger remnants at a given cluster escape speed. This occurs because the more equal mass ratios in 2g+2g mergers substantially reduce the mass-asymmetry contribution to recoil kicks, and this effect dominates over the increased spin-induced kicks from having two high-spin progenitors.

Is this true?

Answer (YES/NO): NO